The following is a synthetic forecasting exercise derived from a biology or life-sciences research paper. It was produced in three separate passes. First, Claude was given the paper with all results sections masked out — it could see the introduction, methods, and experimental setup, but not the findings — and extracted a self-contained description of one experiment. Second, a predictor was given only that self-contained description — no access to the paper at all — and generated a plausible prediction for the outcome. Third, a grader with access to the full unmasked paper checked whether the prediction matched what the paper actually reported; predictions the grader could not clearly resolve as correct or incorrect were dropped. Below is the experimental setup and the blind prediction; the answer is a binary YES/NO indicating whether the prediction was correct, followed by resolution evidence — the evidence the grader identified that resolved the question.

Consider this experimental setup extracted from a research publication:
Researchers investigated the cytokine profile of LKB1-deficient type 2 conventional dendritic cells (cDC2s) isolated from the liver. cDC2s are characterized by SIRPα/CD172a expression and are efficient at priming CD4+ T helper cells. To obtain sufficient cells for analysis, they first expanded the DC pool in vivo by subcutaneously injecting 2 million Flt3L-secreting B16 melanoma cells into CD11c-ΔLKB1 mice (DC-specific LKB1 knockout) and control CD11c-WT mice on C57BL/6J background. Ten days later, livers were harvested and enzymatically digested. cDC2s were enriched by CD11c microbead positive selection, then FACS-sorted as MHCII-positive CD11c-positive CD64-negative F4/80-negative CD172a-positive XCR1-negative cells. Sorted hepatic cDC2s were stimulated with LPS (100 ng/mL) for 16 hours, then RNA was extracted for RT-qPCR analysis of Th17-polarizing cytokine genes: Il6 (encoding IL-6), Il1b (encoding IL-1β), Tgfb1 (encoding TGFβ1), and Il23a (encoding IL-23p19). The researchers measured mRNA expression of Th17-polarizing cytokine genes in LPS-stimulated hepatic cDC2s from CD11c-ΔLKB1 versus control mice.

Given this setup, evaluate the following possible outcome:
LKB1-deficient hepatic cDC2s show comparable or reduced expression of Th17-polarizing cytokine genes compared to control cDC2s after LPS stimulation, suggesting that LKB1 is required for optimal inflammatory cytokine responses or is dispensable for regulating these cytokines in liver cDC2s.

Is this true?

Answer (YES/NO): NO